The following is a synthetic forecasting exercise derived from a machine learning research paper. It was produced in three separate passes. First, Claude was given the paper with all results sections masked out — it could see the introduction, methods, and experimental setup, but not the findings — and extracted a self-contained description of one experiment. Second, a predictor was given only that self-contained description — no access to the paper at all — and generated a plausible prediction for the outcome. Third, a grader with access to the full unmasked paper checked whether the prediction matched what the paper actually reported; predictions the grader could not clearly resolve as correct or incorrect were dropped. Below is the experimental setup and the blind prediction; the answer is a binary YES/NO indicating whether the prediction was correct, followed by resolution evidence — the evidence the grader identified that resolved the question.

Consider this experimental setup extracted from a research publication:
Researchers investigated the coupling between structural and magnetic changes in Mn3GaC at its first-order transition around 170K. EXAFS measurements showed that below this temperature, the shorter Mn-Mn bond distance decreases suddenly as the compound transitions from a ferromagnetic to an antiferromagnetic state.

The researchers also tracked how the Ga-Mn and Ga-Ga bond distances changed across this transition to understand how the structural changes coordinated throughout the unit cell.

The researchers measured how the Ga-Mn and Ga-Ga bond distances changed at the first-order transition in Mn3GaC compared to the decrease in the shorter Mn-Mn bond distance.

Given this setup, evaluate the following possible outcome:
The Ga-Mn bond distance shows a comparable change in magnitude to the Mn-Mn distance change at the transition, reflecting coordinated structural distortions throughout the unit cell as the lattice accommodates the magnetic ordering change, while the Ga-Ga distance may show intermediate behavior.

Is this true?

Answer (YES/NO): YES